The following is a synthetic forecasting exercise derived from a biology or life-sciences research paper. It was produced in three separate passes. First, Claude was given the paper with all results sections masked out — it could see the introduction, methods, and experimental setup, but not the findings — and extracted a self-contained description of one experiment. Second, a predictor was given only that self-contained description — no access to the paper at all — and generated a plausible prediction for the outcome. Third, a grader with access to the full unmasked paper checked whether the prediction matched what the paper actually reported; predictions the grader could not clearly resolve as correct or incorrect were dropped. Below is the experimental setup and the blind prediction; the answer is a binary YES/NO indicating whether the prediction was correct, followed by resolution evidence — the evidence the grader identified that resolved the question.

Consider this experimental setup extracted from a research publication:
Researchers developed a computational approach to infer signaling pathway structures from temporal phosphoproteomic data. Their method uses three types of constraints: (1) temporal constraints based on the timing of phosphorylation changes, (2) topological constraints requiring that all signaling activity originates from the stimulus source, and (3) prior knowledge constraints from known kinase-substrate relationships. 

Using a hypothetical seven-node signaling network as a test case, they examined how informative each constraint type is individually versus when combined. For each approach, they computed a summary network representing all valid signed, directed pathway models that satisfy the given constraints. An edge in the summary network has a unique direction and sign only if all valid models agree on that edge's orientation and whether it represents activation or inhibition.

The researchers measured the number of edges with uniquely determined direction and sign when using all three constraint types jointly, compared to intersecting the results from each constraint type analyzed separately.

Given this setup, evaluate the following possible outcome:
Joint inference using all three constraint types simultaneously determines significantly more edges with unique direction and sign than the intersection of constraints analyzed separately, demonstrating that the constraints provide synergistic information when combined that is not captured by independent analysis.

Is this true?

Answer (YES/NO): YES